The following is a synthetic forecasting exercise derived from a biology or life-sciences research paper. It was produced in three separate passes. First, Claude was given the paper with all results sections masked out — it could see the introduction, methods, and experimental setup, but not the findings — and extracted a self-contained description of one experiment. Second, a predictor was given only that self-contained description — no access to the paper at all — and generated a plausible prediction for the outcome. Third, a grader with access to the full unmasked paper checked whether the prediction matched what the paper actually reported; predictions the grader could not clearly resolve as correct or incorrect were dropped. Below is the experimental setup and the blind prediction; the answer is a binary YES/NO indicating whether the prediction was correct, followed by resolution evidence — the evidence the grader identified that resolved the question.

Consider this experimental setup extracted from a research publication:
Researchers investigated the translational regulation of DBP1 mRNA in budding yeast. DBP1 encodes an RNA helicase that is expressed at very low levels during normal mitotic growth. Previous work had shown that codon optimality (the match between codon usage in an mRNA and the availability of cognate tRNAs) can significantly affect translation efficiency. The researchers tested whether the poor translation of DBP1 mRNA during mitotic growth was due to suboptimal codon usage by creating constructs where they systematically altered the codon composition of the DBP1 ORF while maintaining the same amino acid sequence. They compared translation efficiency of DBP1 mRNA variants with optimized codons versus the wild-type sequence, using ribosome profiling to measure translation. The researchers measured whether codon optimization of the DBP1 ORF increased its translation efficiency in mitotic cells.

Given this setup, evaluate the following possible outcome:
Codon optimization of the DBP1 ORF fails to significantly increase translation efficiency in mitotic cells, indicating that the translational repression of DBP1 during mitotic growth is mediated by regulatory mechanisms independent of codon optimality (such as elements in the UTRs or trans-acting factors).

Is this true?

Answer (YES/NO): YES